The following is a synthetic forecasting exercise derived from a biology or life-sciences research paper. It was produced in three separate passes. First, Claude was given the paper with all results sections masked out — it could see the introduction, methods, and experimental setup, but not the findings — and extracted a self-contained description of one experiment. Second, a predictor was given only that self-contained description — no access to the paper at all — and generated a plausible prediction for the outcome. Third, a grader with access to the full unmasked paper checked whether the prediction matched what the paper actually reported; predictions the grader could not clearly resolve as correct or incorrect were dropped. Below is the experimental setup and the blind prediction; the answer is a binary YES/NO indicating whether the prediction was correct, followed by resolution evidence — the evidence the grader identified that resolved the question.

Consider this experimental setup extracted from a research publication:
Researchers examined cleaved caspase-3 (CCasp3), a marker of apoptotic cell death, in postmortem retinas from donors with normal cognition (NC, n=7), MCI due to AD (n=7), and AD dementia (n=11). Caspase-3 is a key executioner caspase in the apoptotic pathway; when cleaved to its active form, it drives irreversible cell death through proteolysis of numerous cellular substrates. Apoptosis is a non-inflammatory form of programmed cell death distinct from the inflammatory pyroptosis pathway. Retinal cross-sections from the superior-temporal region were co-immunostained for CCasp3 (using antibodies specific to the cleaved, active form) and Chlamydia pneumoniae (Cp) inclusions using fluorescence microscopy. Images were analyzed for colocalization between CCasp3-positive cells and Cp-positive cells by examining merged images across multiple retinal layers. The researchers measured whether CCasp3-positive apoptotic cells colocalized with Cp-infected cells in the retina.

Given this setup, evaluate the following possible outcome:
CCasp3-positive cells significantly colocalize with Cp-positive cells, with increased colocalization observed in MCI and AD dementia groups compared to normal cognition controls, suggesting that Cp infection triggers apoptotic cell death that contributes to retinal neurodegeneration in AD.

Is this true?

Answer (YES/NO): NO